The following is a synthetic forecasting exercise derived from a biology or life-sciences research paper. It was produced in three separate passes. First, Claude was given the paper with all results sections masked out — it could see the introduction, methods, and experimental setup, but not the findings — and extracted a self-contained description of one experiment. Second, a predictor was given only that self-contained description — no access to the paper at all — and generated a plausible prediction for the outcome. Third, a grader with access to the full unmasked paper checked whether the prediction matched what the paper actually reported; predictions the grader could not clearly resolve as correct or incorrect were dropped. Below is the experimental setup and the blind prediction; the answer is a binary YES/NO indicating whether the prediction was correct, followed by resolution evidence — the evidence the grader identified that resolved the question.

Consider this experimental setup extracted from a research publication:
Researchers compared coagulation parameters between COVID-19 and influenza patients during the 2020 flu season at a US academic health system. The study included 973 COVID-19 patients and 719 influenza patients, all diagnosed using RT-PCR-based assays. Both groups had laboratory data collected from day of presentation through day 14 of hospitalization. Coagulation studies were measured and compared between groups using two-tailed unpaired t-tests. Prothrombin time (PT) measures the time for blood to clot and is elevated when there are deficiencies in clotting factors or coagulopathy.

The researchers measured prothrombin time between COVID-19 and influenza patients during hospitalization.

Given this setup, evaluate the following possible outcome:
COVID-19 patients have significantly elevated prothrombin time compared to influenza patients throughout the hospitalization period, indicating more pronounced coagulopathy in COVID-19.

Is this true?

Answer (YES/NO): NO